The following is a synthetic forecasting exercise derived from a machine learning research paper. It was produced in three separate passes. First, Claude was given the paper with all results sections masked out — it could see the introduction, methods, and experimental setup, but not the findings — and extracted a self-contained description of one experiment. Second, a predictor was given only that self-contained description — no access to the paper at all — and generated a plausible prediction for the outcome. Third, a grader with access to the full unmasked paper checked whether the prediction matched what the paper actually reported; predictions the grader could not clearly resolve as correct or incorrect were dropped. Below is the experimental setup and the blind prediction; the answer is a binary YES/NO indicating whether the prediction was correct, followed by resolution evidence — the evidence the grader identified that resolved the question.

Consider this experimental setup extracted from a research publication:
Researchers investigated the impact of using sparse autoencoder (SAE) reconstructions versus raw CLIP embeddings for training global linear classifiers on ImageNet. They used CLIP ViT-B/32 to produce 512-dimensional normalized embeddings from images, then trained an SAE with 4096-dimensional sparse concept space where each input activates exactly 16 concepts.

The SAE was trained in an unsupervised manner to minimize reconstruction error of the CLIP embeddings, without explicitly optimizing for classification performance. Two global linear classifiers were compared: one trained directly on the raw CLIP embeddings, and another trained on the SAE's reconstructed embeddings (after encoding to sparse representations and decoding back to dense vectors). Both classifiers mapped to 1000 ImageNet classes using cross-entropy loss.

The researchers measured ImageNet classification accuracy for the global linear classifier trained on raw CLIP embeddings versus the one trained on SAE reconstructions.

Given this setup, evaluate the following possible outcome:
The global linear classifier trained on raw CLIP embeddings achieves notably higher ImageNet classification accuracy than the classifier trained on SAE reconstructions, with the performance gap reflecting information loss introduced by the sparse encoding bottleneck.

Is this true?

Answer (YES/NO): NO